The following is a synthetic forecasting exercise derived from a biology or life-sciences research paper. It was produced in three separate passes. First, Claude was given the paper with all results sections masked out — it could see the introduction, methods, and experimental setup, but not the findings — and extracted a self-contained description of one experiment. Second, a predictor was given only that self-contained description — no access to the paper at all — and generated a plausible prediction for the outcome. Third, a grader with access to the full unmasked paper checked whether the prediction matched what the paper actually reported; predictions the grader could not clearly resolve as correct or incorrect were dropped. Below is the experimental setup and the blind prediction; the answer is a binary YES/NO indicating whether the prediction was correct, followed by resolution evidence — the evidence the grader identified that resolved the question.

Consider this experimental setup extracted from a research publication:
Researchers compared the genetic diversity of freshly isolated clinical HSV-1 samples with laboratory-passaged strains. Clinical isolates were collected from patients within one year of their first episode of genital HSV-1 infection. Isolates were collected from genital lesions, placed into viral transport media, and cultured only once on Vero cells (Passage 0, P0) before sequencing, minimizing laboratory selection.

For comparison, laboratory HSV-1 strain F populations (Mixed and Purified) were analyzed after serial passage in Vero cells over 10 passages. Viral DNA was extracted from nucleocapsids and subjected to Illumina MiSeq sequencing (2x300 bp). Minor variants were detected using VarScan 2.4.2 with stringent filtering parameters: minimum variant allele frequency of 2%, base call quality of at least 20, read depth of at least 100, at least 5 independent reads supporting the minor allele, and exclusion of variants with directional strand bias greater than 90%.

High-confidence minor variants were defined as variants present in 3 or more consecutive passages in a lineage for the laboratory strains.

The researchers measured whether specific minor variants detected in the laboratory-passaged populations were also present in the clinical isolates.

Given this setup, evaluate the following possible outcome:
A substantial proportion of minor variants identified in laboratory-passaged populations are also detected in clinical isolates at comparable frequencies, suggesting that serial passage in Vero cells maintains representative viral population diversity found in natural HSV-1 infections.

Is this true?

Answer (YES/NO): NO